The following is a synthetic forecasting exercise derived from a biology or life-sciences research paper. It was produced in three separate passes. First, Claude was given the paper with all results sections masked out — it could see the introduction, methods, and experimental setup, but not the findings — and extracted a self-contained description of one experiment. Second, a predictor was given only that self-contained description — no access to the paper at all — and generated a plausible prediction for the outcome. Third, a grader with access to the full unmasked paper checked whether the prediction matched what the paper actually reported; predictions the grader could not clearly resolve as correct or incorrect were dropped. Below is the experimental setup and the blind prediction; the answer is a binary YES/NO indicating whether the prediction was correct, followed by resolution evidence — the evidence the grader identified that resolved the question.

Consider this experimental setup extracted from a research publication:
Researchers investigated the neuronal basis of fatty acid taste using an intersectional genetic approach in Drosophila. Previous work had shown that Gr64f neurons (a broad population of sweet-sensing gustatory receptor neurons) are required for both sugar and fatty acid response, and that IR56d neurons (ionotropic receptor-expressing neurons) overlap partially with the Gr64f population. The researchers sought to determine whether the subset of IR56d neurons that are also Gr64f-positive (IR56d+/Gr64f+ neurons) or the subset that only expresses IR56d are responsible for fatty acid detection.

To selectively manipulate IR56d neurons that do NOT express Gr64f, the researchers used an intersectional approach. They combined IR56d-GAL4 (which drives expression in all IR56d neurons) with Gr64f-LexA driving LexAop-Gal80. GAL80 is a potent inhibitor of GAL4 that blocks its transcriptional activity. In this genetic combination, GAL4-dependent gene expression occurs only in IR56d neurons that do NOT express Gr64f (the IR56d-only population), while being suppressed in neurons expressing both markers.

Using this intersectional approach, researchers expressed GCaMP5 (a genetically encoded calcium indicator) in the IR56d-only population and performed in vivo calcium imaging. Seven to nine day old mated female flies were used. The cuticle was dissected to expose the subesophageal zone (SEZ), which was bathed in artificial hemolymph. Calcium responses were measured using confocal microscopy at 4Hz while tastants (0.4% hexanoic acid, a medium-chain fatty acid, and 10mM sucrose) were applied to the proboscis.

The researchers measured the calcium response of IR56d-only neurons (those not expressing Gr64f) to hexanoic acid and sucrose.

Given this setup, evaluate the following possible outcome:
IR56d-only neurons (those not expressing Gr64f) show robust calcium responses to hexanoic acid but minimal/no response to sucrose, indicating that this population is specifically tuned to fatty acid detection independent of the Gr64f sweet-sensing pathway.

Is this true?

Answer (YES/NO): YES